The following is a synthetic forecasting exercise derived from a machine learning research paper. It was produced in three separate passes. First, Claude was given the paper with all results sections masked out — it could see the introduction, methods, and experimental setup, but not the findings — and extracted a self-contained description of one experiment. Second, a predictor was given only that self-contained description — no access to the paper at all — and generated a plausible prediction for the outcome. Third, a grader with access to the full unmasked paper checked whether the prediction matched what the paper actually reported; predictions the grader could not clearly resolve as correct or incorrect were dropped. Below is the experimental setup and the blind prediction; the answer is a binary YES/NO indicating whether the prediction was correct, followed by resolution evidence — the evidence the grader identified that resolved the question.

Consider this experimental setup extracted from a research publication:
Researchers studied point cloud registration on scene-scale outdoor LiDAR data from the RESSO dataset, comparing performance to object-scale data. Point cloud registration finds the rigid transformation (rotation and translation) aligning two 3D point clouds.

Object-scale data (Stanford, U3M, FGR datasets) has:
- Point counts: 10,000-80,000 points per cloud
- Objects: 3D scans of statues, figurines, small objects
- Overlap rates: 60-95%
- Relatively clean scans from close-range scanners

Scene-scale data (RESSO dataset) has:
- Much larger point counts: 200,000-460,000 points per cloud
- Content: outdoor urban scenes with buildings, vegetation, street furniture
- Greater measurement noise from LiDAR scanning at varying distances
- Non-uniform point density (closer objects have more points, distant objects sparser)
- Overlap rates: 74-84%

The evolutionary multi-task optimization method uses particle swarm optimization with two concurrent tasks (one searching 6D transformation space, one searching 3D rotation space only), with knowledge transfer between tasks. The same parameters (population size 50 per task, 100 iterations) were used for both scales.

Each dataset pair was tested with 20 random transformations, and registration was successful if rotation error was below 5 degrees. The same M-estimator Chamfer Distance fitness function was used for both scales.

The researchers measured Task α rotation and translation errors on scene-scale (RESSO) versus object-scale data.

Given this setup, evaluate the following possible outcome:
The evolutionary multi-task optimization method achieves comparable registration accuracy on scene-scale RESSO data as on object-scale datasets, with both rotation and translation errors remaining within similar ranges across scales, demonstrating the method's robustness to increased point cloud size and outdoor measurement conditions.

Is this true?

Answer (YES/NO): YES